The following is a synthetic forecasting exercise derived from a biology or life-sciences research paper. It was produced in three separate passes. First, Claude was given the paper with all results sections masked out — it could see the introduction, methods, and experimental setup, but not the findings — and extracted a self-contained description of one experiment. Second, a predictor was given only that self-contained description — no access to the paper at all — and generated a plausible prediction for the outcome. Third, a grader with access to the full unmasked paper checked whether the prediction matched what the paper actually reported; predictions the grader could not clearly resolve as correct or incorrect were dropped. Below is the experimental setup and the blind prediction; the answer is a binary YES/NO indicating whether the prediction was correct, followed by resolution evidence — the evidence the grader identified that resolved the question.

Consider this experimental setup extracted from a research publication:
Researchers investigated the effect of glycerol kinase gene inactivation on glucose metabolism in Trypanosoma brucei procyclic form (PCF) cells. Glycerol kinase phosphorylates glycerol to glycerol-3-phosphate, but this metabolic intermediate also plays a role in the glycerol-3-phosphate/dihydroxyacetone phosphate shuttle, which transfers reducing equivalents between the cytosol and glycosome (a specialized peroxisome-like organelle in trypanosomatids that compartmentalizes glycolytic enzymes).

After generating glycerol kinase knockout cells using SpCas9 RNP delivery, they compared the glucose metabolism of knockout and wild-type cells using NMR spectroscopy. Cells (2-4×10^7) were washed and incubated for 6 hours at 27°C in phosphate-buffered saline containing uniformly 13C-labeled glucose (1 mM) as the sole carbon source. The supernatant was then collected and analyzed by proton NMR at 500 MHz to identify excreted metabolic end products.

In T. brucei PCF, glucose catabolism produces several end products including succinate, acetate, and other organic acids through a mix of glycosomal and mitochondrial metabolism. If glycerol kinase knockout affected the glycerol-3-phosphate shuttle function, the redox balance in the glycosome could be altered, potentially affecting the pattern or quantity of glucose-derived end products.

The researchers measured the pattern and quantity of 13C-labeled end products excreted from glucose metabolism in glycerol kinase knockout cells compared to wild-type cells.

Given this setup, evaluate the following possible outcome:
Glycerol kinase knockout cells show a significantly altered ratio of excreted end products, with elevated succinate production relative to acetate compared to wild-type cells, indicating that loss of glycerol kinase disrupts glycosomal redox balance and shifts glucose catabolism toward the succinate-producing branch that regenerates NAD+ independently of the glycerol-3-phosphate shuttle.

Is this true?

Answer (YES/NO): NO